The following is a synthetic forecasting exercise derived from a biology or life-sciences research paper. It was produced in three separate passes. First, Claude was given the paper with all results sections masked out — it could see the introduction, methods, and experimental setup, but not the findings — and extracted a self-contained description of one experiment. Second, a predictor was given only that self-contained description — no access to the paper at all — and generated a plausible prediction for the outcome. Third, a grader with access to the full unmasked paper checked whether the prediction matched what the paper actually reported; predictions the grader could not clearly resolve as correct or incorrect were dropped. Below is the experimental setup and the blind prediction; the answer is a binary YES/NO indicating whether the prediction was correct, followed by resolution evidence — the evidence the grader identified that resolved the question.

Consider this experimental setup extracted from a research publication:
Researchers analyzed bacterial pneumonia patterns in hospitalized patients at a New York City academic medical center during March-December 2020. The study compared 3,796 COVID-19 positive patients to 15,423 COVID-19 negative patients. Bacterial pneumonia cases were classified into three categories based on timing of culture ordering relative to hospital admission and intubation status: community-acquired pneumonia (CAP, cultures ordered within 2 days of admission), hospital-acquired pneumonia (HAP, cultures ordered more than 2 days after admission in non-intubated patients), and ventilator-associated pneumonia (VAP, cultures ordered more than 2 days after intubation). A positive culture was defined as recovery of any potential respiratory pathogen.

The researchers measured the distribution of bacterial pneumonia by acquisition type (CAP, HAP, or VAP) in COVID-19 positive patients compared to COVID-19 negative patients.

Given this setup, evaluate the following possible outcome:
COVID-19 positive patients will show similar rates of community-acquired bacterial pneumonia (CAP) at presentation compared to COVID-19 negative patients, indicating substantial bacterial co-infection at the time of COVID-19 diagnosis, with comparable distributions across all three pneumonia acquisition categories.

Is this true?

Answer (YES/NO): NO